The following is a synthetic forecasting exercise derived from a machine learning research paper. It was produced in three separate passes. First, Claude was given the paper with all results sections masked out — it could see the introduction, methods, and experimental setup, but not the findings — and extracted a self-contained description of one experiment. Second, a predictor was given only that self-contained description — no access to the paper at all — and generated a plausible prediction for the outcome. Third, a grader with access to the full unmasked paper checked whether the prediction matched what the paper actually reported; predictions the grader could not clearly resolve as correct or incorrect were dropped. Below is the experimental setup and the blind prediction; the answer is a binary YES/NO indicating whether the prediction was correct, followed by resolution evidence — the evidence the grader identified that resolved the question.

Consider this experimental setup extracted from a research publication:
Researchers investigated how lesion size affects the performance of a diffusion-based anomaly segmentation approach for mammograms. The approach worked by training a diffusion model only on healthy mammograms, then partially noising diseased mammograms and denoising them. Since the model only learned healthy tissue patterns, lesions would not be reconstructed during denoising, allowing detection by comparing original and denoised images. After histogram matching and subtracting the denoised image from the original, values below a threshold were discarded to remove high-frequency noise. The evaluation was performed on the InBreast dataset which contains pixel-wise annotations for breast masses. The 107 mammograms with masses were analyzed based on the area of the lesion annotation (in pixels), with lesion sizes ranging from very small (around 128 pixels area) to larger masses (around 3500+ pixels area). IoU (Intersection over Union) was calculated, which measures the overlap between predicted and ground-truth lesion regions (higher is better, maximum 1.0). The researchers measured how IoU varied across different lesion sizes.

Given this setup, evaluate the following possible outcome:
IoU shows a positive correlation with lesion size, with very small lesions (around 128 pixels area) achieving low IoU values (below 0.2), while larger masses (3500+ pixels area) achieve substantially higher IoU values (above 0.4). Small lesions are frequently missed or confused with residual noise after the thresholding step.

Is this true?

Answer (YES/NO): NO